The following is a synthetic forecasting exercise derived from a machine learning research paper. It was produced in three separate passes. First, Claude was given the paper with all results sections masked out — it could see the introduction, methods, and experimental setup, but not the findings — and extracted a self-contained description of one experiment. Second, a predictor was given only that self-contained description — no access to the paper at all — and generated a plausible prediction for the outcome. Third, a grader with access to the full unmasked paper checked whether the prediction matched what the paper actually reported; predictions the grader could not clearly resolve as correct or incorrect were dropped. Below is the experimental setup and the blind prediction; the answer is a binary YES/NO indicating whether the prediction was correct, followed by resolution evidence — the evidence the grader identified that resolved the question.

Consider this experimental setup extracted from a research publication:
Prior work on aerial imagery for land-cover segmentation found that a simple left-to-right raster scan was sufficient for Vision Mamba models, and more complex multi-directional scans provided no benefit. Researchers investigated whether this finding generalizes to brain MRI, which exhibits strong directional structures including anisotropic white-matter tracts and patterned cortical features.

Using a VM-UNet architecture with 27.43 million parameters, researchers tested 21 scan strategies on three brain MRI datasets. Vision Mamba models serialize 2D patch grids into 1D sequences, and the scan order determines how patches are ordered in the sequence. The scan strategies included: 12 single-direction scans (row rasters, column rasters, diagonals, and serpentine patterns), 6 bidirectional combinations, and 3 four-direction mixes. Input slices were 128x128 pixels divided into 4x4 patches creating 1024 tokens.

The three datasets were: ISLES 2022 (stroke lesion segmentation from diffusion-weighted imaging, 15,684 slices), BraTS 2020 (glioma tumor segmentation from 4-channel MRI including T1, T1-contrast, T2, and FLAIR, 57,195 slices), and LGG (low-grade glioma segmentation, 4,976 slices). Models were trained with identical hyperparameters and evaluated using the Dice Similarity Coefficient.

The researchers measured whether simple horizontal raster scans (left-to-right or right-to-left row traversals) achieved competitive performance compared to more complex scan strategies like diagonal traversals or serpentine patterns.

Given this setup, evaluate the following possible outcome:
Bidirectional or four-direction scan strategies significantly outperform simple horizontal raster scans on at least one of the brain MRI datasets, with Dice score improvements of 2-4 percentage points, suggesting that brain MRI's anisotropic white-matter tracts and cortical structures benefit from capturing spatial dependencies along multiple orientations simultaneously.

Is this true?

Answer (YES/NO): NO